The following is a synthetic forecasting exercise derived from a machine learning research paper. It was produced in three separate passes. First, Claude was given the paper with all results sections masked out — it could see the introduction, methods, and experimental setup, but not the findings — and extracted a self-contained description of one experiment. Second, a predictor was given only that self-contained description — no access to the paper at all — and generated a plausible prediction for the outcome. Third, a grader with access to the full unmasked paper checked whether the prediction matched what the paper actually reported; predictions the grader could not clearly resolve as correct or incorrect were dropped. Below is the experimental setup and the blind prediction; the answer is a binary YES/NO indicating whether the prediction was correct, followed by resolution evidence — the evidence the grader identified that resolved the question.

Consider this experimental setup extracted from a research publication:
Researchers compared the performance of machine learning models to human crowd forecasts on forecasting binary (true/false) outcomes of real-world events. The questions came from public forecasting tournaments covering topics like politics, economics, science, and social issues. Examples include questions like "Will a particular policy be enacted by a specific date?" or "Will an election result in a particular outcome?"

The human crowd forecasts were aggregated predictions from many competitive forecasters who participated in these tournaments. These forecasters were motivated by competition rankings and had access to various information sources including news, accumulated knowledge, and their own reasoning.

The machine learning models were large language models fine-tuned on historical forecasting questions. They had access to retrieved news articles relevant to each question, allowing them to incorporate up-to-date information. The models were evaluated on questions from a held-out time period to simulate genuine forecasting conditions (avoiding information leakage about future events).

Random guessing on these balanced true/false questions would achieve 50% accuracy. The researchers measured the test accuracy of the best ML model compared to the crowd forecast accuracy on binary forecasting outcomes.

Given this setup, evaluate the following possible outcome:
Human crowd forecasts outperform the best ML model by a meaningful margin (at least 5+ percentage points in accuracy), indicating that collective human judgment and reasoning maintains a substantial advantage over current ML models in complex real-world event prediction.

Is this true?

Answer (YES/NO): YES